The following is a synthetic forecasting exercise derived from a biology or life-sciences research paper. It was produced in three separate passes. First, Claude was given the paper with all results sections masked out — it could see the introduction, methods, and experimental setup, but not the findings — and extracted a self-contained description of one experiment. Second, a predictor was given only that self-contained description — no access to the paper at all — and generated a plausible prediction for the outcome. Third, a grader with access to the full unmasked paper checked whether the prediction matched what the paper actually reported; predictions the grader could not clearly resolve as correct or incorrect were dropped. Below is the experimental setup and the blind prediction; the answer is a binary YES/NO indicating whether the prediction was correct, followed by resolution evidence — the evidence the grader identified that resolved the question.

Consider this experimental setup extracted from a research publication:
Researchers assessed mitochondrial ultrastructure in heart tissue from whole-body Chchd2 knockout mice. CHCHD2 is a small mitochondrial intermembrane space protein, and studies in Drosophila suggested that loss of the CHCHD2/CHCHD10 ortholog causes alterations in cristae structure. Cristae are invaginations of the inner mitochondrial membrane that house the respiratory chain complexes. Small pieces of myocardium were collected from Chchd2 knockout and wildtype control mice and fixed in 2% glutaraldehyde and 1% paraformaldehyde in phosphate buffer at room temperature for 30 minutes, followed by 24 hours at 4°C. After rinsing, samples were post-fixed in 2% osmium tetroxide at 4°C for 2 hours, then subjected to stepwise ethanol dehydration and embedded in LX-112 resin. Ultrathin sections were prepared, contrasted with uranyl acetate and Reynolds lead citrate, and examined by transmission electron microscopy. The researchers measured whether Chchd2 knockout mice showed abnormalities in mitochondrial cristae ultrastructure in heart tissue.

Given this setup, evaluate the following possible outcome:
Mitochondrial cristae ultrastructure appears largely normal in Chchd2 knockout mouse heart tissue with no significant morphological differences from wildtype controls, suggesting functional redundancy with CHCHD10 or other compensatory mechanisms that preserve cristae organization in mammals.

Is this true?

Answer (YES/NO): YES